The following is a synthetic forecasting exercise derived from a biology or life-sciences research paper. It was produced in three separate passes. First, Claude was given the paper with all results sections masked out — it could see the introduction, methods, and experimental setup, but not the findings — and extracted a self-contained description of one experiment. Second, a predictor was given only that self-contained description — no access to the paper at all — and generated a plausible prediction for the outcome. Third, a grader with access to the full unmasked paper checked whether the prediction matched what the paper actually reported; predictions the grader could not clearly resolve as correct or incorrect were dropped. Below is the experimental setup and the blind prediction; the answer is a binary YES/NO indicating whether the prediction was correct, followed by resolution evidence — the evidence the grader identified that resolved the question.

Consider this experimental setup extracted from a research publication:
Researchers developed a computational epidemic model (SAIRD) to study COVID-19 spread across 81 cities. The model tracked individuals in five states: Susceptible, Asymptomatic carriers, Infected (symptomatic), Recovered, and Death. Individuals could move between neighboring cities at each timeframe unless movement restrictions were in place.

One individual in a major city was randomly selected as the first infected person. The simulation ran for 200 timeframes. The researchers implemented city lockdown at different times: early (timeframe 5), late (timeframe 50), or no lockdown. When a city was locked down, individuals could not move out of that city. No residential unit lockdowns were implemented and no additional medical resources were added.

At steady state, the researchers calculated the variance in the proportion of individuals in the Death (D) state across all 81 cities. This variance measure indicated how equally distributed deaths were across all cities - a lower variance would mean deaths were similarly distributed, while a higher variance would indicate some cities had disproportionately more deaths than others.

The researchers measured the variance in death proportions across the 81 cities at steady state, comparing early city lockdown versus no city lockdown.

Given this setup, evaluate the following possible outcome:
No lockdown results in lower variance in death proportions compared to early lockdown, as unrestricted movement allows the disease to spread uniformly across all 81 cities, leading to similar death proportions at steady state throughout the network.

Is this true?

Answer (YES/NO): YES